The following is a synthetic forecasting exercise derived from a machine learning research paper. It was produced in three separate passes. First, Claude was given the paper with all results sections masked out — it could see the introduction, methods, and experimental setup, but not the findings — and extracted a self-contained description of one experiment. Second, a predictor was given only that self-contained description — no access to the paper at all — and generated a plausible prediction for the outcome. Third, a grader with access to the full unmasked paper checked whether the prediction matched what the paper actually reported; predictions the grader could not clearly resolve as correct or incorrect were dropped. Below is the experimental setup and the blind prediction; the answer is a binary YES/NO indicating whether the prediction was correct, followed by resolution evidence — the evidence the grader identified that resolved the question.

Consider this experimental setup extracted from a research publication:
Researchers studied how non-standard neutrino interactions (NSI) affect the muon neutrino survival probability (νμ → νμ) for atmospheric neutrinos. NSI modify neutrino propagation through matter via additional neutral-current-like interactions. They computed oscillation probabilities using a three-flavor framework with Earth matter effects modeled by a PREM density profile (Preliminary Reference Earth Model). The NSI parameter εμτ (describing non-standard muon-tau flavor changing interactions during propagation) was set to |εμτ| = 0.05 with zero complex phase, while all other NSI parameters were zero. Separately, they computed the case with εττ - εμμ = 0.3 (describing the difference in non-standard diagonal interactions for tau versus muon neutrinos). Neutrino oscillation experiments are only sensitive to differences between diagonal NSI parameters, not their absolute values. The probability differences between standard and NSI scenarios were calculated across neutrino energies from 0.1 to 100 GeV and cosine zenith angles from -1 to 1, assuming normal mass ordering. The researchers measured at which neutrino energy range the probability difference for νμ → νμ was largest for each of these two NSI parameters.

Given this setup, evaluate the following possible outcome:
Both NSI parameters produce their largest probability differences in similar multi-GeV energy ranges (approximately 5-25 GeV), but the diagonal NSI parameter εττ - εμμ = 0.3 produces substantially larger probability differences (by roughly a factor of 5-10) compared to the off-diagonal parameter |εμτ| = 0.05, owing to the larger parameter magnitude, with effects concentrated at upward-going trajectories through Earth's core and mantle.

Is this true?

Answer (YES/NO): NO